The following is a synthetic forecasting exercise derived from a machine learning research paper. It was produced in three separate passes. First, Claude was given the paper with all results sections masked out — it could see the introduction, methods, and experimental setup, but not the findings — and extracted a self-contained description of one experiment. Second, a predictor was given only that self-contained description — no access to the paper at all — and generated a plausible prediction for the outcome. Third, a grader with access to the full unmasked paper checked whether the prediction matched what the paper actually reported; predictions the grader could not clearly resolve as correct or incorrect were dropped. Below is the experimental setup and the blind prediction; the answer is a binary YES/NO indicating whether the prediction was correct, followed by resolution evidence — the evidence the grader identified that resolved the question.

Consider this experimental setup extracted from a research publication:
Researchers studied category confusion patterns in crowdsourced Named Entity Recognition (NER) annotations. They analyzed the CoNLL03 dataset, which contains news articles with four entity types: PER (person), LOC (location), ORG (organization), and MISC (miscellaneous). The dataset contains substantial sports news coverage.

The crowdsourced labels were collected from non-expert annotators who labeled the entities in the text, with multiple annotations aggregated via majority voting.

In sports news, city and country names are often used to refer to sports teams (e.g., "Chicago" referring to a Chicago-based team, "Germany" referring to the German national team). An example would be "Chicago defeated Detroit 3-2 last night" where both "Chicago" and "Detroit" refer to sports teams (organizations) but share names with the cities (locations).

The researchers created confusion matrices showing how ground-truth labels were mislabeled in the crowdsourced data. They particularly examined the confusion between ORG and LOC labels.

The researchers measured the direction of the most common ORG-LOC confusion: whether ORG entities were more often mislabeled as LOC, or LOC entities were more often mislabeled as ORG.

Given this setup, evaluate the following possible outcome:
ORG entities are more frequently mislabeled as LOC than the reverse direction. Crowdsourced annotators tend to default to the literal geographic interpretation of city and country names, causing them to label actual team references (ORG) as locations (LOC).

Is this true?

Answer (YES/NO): YES